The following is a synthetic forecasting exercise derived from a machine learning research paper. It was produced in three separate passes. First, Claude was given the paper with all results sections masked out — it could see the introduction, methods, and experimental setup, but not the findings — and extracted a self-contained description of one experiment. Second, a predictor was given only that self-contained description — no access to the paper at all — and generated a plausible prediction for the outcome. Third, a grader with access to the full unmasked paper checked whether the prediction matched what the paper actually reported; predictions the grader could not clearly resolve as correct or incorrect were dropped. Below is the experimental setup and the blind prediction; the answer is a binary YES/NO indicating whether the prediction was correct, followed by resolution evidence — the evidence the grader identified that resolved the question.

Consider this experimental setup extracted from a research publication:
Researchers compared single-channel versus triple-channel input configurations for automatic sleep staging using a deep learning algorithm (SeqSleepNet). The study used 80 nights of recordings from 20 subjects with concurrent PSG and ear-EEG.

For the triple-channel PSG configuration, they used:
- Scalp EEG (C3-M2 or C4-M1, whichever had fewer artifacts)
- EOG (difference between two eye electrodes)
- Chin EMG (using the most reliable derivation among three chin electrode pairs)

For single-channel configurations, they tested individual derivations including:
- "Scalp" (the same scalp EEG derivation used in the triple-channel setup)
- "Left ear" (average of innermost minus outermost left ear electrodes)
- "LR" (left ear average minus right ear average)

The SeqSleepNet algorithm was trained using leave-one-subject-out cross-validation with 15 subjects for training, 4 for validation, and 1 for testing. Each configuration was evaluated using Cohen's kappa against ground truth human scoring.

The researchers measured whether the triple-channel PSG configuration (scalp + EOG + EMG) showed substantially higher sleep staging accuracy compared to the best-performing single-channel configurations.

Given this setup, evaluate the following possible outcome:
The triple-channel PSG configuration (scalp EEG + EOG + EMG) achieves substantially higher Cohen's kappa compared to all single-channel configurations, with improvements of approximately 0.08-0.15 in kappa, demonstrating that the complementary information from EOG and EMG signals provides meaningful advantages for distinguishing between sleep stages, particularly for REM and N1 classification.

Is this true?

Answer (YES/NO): NO